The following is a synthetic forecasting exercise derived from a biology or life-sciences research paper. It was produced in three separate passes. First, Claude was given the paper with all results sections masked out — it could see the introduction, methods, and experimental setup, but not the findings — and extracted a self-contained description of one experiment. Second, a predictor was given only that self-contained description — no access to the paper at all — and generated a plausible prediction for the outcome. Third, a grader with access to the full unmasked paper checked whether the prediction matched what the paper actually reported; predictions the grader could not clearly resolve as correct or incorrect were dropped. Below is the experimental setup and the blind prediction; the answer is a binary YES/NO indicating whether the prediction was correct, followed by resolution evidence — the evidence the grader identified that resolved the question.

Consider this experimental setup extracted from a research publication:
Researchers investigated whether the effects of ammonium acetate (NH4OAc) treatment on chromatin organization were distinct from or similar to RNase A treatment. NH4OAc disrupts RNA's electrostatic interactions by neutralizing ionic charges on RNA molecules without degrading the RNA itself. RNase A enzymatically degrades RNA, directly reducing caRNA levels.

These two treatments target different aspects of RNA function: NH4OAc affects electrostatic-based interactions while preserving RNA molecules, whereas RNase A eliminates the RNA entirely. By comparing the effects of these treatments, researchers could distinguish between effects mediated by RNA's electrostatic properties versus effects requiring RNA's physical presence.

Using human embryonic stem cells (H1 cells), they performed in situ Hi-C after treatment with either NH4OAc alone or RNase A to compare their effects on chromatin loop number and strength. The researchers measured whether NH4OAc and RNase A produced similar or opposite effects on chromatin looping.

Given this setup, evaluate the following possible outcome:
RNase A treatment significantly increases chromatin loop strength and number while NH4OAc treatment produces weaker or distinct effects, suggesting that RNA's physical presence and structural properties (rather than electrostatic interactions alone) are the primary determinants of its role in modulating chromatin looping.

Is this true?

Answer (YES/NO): NO